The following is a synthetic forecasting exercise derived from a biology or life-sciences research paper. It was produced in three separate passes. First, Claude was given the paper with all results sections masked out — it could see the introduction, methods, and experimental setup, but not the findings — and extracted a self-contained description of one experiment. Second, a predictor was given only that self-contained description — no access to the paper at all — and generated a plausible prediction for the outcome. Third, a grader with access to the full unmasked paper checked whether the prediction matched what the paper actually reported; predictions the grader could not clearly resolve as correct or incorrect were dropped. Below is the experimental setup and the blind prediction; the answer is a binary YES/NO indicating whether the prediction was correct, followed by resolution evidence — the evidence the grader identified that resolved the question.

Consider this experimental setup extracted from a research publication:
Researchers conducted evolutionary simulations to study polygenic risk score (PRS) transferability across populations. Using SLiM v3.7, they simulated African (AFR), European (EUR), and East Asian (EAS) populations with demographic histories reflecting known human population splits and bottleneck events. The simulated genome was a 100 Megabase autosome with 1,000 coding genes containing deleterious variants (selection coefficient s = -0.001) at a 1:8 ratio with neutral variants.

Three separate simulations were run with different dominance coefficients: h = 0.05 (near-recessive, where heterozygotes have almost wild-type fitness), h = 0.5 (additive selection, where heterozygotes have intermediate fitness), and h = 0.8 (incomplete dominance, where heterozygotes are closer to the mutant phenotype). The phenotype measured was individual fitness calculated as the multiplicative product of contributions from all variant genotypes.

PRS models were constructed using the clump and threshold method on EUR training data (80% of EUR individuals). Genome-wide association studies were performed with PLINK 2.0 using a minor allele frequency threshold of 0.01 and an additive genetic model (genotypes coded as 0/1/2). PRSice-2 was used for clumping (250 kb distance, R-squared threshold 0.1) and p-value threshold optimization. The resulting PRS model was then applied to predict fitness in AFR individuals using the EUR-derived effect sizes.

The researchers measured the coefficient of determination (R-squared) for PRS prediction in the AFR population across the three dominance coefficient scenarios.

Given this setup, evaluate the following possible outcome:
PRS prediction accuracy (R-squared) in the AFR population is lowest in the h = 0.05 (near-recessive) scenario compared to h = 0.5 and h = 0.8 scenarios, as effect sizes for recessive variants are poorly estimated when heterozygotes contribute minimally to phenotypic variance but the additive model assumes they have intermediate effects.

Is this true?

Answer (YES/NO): NO